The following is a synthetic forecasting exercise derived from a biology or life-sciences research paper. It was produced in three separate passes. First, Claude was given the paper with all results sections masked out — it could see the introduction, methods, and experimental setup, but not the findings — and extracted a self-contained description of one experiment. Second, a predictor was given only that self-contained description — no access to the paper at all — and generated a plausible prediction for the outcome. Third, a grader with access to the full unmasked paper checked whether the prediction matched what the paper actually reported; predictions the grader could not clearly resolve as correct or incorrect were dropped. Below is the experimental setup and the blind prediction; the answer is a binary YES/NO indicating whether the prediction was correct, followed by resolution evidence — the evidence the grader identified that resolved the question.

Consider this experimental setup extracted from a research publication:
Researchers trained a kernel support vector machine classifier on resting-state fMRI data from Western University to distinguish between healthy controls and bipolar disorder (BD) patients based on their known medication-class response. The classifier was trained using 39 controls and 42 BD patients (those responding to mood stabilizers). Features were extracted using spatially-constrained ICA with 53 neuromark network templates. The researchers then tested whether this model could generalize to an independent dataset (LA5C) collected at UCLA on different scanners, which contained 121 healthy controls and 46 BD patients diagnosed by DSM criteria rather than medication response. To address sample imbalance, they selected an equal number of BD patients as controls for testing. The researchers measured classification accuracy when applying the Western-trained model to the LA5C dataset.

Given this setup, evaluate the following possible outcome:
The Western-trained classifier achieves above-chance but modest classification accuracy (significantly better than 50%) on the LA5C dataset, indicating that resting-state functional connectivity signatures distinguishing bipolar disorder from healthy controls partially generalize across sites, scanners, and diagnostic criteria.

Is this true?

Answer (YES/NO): NO